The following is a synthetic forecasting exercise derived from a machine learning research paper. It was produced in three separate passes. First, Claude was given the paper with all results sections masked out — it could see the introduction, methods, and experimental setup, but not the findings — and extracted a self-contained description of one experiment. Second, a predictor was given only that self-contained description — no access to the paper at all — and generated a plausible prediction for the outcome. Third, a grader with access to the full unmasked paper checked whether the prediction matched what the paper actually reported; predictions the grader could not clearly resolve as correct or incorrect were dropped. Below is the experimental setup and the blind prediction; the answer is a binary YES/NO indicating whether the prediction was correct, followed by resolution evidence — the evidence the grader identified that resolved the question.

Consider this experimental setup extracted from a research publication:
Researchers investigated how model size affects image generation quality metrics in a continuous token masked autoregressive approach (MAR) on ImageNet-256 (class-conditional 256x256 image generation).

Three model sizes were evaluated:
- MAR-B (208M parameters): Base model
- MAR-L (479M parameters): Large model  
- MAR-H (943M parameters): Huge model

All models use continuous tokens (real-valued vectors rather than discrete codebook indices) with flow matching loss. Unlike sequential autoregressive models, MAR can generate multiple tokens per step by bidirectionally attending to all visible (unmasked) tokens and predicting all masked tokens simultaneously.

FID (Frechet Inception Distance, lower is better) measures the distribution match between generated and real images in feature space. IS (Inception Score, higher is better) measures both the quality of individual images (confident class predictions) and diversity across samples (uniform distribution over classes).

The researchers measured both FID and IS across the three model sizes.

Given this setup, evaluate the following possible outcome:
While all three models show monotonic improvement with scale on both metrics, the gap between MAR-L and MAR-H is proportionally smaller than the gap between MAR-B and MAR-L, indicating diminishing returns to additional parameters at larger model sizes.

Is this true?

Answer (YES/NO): YES